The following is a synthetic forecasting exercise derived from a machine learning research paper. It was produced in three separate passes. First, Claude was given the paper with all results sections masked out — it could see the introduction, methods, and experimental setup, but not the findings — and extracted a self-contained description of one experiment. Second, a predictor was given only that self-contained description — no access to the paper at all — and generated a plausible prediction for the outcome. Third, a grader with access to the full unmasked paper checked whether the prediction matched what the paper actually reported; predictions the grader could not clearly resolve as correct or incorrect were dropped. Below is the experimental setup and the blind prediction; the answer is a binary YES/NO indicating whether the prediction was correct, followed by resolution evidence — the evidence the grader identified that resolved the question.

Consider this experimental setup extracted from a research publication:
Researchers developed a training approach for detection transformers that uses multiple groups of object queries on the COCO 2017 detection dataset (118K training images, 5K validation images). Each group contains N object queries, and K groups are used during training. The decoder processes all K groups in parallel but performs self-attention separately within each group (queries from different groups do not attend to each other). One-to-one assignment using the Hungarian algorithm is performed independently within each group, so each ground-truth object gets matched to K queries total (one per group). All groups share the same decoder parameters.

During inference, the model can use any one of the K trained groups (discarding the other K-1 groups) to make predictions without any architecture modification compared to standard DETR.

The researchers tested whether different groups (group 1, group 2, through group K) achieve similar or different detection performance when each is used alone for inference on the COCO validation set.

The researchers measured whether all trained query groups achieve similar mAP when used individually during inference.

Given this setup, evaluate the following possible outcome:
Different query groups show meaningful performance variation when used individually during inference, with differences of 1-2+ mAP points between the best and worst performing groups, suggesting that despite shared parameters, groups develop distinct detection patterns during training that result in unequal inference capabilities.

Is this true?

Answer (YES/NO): NO